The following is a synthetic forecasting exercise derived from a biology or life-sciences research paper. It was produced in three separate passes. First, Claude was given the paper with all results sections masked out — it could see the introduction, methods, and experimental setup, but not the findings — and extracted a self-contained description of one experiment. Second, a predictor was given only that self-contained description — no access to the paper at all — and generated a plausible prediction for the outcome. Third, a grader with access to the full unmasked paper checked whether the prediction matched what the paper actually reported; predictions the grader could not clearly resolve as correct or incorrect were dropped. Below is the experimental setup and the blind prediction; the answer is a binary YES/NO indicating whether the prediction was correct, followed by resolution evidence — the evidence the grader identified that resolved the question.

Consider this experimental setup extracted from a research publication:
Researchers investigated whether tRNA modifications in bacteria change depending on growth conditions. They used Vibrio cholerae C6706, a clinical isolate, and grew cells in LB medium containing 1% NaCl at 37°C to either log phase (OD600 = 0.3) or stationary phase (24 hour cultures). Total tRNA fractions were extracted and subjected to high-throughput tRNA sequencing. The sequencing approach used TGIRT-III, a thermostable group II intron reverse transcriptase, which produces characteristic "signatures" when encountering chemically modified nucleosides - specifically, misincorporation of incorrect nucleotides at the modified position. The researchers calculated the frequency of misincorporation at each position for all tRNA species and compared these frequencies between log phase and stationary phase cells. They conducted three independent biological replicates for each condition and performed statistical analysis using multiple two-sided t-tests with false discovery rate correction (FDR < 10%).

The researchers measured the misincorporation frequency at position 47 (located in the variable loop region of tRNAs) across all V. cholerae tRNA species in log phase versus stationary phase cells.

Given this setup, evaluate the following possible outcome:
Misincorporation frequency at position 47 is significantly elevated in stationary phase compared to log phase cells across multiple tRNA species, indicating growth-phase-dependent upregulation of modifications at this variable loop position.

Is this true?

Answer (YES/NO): NO